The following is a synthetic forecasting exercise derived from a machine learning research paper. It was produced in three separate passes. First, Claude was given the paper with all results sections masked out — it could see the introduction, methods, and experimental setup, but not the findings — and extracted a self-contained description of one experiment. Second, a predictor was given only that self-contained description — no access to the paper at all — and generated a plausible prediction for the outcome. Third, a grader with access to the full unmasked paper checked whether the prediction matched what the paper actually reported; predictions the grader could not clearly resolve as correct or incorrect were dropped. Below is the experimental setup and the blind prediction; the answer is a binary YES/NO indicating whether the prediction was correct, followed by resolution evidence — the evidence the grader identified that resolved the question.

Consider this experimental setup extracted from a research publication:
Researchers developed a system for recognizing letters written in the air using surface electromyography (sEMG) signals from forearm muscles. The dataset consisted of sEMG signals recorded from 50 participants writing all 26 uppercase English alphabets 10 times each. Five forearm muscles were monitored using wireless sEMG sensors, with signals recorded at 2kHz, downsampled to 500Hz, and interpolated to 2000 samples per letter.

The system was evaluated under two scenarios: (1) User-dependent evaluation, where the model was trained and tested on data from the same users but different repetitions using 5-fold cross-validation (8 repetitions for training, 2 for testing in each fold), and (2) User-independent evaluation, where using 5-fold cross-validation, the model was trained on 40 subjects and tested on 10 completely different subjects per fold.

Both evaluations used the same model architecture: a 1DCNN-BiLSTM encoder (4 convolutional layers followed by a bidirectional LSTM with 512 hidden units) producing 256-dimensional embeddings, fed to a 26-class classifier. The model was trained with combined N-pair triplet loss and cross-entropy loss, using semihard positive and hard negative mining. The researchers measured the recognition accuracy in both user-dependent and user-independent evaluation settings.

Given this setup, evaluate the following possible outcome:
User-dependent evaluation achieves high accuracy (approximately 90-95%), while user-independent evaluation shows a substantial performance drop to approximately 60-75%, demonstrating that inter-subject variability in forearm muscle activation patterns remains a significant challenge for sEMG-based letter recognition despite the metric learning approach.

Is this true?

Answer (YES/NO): NO